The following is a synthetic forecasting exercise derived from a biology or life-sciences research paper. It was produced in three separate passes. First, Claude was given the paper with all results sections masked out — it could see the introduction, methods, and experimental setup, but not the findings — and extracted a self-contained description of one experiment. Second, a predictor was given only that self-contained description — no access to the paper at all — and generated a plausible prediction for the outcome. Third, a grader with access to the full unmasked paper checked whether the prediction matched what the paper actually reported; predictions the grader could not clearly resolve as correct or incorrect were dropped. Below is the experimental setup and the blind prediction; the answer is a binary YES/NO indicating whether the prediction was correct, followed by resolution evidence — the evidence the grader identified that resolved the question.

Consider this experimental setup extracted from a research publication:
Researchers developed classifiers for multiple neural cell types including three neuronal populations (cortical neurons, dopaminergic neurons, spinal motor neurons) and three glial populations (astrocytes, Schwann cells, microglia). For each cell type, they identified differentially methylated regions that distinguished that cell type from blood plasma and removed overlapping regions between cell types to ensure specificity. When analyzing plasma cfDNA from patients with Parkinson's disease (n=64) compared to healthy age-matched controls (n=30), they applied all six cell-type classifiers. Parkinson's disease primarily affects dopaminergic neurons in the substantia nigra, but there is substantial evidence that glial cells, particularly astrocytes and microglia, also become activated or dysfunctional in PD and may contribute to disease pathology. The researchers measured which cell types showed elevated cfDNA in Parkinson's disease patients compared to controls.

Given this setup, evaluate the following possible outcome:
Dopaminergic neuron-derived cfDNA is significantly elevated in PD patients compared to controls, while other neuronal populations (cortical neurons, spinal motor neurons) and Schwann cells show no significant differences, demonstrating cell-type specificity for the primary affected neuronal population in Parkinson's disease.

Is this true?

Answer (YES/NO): YES